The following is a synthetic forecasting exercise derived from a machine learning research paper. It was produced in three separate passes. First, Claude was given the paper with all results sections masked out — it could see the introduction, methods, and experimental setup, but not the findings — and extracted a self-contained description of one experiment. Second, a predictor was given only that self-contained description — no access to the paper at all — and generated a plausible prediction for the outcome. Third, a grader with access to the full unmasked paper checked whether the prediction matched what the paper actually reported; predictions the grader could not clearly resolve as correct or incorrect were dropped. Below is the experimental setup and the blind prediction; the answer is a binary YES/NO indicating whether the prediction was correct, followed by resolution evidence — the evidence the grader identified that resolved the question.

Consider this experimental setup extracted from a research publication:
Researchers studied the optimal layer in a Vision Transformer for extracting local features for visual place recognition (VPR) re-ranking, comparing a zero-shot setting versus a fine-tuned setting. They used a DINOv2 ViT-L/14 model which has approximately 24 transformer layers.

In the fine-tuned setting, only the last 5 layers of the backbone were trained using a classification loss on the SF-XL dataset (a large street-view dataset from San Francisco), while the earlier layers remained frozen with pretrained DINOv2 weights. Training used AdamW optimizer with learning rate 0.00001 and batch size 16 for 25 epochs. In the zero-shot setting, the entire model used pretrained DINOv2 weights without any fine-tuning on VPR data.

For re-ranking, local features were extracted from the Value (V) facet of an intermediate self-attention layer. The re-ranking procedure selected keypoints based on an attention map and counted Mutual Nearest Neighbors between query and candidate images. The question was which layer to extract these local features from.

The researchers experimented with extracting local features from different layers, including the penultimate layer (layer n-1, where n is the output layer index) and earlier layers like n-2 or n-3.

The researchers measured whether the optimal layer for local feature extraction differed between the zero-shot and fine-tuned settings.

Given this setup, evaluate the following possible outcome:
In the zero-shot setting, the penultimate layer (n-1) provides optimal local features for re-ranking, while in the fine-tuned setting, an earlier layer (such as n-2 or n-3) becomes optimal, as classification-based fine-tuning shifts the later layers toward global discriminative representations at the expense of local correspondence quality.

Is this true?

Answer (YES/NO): NO